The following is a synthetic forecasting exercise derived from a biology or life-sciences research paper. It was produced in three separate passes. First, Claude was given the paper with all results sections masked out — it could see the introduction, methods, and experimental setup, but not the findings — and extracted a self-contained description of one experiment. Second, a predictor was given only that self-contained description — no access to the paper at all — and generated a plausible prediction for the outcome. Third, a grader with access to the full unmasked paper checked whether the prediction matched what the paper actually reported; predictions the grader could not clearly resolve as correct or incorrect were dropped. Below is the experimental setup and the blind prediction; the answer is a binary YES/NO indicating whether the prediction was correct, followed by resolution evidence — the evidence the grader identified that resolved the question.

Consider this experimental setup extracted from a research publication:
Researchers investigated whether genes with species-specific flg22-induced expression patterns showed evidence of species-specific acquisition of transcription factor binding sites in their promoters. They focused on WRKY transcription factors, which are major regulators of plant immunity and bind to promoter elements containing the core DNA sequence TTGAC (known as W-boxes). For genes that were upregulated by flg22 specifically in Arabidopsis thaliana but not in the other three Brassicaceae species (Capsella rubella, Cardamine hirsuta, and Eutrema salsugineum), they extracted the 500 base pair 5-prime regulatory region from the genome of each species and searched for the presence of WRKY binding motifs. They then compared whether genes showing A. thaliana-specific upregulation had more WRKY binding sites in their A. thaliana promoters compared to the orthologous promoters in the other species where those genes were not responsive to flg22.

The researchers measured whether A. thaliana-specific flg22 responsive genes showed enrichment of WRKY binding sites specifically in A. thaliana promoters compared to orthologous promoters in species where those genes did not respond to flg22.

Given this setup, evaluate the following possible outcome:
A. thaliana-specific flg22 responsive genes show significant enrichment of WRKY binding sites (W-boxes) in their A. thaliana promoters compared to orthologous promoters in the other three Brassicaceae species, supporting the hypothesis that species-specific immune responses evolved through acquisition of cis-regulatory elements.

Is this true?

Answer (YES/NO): YES